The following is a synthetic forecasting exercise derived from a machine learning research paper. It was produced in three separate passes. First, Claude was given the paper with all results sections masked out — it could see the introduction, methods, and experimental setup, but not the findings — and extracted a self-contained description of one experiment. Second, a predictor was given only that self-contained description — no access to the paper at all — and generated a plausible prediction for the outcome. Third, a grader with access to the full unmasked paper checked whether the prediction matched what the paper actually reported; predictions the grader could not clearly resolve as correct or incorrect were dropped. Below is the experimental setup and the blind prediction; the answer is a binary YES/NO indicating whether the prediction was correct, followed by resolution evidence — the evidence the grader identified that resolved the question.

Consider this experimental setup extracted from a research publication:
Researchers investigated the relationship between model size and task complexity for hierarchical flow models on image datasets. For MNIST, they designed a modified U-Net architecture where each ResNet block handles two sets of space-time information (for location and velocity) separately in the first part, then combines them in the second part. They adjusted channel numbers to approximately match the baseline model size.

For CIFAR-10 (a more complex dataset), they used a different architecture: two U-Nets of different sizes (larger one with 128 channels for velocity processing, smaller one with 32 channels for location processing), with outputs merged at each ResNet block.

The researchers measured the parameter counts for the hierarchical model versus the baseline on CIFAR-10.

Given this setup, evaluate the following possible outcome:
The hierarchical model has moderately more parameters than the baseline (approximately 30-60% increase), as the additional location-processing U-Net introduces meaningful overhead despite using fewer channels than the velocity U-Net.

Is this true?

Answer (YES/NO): NO